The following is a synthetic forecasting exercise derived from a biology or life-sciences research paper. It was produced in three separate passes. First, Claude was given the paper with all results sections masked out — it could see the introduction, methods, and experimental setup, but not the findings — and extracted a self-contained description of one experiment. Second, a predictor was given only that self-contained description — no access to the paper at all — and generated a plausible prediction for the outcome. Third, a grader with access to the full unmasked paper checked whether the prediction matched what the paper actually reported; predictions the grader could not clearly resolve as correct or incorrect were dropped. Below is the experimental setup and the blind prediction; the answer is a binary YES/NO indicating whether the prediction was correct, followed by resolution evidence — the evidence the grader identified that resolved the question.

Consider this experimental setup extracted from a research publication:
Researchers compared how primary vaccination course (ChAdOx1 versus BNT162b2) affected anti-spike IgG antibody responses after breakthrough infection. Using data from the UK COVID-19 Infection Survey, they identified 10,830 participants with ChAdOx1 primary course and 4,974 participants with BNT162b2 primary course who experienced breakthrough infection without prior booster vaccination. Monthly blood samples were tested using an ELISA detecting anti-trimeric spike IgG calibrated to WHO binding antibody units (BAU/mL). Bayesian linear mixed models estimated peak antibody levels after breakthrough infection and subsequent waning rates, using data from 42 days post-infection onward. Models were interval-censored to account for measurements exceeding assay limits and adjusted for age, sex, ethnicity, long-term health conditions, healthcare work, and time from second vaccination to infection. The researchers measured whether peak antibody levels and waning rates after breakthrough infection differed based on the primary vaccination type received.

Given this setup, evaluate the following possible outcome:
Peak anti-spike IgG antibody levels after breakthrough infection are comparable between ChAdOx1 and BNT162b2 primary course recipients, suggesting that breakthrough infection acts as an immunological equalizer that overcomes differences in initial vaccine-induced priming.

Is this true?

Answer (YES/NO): YES